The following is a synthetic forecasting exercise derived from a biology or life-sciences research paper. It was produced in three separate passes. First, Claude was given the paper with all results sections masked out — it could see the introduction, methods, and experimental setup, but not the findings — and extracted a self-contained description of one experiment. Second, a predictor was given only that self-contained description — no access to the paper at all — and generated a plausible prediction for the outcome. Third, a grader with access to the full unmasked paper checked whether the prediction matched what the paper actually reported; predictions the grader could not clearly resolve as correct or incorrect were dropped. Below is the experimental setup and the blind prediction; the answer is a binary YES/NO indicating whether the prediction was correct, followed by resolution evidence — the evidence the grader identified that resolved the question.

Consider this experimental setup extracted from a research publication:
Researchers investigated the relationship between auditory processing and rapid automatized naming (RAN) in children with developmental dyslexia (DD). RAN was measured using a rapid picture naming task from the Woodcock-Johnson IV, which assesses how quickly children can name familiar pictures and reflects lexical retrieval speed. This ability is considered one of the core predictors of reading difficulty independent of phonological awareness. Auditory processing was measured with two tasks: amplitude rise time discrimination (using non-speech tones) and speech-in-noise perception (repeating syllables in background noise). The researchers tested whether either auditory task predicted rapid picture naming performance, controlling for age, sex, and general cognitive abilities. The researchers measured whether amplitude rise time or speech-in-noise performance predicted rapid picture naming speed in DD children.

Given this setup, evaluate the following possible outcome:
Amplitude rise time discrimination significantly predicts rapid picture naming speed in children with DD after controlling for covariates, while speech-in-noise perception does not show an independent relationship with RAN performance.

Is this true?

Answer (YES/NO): NO